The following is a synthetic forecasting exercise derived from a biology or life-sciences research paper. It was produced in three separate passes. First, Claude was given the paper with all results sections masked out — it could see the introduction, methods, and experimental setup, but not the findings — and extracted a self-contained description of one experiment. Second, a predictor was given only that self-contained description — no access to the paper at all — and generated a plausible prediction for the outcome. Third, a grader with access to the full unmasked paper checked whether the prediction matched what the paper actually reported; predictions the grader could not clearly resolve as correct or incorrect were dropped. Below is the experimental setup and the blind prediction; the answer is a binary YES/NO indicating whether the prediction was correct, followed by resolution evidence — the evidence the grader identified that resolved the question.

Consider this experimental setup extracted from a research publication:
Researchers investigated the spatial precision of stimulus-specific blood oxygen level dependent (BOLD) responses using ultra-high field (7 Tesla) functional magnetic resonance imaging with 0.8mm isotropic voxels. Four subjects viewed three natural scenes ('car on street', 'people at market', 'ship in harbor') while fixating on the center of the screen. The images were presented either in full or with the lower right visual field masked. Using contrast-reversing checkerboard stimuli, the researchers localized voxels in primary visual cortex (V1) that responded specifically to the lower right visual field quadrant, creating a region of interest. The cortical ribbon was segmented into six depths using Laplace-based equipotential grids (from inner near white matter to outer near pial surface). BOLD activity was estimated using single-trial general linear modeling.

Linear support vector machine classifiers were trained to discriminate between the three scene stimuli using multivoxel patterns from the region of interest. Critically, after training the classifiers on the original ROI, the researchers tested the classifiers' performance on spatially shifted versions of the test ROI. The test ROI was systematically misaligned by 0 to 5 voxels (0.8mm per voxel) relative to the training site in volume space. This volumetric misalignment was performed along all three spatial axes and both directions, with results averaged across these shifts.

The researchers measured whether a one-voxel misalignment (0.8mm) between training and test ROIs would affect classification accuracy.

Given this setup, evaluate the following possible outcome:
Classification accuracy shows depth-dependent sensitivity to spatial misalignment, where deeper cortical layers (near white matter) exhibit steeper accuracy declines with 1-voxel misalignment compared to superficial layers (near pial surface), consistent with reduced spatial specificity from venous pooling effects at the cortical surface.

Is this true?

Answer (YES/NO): NO